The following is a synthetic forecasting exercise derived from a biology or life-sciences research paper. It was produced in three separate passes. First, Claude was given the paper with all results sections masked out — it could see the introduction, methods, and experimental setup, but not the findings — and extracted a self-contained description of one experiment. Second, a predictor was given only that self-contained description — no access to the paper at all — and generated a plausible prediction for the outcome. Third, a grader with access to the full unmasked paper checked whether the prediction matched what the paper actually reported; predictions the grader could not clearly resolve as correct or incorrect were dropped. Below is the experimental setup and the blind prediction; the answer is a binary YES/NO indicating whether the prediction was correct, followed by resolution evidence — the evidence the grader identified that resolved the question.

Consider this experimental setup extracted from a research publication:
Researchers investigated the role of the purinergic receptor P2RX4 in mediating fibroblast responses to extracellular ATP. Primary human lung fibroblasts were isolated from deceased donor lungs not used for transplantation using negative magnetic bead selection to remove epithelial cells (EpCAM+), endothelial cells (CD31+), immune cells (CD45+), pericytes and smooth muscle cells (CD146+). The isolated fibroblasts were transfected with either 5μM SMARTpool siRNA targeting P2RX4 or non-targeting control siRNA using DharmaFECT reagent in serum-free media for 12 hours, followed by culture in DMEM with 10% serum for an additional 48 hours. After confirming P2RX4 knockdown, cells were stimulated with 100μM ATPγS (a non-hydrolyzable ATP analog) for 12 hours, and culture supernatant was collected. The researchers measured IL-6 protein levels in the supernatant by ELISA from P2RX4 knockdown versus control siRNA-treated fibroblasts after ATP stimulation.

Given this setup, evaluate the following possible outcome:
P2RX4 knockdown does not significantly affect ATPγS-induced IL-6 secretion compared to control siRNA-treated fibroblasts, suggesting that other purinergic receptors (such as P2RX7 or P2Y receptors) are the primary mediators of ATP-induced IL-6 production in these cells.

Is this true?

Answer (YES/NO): NO